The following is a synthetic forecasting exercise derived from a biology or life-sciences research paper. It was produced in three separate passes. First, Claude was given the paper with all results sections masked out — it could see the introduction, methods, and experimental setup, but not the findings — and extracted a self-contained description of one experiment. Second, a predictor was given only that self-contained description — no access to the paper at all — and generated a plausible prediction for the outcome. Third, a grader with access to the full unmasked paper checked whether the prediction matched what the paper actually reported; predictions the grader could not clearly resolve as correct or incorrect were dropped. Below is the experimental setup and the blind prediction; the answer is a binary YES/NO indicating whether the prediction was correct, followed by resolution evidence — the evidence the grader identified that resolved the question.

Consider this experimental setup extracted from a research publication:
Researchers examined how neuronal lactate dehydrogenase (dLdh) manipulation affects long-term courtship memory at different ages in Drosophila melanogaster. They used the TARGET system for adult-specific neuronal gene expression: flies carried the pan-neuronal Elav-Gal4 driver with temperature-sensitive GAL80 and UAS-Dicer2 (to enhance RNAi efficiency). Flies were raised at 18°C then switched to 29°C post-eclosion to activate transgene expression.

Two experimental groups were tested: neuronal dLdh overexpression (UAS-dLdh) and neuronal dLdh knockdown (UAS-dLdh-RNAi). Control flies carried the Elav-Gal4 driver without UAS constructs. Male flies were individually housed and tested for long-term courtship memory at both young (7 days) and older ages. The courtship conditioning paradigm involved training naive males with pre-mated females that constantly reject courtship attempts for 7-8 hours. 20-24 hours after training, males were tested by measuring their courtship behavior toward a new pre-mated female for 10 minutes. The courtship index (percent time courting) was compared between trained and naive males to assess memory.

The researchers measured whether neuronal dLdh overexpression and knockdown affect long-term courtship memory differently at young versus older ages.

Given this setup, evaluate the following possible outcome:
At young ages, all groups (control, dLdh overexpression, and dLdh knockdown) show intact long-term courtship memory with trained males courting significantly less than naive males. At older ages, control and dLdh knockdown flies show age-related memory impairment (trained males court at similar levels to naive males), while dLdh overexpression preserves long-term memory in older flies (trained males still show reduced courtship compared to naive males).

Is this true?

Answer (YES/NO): NO